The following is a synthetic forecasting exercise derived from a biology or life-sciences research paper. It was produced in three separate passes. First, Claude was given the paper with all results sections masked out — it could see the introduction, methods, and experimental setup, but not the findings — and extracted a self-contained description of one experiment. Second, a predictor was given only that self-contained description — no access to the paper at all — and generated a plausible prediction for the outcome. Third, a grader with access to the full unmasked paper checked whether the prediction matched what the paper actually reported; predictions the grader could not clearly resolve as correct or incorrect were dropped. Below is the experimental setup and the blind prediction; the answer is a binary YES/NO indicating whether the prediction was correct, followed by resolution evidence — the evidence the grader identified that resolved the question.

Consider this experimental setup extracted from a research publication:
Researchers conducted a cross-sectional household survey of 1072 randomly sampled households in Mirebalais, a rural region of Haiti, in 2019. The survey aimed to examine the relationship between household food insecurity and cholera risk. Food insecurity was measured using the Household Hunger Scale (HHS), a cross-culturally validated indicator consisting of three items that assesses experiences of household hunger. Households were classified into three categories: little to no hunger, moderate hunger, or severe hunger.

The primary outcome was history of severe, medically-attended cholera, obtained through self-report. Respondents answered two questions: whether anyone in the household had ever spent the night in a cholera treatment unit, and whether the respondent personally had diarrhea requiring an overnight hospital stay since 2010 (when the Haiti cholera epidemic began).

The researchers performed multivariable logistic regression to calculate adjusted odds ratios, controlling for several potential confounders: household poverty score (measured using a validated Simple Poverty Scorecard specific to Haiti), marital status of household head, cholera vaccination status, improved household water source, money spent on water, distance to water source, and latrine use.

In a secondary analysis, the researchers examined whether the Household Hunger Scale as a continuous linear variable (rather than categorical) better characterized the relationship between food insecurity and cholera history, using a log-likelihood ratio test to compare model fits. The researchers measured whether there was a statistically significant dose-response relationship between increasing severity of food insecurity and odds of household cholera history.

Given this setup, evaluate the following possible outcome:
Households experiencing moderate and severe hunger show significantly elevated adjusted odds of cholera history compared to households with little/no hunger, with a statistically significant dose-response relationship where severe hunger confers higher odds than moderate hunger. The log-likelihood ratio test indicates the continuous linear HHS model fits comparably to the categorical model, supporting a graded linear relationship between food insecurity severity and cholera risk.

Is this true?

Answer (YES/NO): YES